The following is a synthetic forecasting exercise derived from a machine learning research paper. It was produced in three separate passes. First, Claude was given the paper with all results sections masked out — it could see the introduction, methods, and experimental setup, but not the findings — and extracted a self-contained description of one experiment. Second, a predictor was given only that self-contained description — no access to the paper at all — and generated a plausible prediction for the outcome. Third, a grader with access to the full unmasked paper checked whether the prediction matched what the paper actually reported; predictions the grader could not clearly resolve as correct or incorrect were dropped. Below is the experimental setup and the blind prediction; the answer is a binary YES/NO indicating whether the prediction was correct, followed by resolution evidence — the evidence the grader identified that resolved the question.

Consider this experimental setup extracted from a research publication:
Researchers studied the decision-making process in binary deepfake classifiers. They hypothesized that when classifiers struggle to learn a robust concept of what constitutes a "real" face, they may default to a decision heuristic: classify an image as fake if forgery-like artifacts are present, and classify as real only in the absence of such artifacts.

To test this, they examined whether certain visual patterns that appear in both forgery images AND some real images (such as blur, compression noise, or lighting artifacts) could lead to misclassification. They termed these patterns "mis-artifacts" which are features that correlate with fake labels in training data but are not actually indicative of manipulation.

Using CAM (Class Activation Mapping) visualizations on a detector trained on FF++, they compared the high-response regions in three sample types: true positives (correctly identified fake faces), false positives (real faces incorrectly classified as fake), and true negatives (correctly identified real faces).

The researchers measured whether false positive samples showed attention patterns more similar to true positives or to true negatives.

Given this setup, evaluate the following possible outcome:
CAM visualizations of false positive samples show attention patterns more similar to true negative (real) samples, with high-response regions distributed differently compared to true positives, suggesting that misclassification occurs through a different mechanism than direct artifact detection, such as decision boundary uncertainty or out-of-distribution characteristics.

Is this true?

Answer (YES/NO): NO